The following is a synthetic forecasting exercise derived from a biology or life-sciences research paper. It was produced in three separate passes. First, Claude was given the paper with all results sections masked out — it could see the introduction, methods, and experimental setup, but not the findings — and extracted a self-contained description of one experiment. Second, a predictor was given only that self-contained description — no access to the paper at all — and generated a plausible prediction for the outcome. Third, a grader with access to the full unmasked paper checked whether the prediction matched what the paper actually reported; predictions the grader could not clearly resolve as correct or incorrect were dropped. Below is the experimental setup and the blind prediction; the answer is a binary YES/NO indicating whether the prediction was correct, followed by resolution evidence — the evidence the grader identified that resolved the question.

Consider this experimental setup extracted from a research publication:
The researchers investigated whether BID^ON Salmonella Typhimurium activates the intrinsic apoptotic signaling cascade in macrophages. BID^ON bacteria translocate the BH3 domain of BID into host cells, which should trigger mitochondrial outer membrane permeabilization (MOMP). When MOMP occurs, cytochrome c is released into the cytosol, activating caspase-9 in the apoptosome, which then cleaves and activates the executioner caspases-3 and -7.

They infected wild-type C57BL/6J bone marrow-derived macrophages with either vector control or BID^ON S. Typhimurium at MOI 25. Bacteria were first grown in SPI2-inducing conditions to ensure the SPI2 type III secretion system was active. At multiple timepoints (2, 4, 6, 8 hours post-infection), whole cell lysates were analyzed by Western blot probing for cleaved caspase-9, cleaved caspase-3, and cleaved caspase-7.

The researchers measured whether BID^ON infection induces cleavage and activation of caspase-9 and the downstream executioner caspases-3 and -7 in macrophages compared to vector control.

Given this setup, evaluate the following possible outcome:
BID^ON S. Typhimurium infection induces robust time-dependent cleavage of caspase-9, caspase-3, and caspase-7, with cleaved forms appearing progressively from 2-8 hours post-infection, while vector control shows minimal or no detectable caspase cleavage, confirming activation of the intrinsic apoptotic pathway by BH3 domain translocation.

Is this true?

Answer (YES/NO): NO